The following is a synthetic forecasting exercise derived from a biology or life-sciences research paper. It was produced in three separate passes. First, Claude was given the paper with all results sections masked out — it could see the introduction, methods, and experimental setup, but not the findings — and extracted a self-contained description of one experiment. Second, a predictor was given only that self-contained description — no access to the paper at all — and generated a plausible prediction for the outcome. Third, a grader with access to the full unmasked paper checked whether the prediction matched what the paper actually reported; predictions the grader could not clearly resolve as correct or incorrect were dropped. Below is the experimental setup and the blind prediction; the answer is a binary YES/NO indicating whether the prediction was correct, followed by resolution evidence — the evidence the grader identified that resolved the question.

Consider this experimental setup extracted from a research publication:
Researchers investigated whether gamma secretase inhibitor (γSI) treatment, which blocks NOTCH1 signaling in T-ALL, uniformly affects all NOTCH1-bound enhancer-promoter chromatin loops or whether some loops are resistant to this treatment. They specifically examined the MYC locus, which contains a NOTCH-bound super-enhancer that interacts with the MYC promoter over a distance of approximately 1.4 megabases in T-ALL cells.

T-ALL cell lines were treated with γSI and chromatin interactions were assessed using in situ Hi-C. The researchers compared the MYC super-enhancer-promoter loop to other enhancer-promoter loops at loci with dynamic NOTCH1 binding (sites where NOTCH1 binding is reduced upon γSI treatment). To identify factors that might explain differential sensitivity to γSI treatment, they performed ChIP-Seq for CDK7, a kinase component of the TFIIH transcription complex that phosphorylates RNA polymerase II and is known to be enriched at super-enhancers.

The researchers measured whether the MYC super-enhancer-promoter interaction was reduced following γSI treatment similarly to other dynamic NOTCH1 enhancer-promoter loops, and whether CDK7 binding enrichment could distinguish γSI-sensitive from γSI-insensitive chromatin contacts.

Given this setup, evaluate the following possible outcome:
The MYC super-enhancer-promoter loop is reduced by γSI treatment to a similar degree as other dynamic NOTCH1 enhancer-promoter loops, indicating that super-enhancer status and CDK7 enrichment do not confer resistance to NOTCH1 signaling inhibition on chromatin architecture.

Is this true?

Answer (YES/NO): NO